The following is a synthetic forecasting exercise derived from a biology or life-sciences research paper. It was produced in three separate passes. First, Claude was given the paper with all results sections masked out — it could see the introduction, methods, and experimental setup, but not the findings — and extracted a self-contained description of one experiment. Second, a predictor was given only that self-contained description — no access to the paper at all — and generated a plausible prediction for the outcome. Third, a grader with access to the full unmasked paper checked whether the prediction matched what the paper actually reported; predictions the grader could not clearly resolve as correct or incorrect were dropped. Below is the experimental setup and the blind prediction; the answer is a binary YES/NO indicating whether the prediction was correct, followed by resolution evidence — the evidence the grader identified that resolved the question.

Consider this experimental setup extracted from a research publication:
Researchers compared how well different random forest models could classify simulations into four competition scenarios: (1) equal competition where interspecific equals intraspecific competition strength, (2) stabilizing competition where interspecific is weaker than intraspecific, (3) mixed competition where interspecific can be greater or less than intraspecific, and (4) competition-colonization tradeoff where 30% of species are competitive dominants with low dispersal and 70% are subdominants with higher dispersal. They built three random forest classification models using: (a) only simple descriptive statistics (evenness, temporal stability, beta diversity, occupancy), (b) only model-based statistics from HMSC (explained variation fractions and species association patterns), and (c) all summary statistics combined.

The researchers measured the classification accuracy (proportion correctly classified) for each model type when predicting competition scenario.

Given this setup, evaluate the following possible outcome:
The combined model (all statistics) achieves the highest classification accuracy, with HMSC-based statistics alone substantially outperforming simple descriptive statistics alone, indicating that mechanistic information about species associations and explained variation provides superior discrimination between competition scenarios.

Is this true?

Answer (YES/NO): NO